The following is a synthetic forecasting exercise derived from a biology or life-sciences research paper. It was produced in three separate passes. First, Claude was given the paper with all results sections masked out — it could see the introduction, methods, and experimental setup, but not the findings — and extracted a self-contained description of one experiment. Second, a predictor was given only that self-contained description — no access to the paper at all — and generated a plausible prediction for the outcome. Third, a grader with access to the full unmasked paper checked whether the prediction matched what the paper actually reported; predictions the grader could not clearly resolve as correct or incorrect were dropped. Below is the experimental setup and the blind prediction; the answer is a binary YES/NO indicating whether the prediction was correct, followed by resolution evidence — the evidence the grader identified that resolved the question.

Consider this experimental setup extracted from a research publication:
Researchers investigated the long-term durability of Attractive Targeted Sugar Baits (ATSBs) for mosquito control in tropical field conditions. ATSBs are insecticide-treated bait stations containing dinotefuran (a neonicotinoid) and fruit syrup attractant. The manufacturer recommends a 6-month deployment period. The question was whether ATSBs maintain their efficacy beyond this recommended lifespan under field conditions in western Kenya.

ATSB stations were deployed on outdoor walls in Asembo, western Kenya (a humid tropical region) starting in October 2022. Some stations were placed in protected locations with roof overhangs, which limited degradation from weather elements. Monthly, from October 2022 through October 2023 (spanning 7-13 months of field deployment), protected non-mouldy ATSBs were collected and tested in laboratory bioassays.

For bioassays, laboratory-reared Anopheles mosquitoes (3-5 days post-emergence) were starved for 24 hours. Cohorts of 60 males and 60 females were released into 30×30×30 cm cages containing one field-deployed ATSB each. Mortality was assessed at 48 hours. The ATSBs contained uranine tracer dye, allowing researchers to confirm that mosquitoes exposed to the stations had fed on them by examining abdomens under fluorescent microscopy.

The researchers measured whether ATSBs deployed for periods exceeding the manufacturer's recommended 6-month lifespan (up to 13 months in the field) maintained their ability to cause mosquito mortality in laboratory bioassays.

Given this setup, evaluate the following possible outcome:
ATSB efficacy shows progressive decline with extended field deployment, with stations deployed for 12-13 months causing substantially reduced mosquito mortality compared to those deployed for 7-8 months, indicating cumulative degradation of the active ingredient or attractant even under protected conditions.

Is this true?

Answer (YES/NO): NO